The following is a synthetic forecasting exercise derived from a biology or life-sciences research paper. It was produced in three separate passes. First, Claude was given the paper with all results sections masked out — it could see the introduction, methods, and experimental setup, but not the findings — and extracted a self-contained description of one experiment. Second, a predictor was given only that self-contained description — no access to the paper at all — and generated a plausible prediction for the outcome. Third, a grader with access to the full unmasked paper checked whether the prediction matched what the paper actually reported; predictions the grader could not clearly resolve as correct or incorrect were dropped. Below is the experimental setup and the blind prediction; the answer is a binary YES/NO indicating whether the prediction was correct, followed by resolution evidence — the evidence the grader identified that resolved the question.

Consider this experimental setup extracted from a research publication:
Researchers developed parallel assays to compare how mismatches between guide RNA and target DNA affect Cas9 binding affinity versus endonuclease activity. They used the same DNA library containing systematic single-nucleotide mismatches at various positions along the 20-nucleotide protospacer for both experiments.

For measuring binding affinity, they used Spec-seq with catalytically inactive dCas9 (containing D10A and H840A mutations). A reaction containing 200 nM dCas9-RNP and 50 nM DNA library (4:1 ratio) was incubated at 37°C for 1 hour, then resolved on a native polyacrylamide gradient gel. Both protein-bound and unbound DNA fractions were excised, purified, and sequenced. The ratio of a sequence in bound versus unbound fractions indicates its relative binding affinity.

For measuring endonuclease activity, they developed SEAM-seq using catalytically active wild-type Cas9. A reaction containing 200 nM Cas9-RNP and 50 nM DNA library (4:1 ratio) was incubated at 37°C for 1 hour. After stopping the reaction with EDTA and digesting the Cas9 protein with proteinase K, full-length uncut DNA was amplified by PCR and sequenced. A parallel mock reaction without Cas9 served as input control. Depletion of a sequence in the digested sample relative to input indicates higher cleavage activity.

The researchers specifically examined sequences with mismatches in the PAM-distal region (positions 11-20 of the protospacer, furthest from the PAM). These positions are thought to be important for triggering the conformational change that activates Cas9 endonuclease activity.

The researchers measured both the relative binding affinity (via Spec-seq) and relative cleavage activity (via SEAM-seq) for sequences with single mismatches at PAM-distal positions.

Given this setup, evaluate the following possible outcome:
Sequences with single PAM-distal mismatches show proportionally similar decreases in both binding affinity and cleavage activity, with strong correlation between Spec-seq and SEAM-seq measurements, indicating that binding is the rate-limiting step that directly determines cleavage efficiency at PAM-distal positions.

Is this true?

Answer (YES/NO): NO